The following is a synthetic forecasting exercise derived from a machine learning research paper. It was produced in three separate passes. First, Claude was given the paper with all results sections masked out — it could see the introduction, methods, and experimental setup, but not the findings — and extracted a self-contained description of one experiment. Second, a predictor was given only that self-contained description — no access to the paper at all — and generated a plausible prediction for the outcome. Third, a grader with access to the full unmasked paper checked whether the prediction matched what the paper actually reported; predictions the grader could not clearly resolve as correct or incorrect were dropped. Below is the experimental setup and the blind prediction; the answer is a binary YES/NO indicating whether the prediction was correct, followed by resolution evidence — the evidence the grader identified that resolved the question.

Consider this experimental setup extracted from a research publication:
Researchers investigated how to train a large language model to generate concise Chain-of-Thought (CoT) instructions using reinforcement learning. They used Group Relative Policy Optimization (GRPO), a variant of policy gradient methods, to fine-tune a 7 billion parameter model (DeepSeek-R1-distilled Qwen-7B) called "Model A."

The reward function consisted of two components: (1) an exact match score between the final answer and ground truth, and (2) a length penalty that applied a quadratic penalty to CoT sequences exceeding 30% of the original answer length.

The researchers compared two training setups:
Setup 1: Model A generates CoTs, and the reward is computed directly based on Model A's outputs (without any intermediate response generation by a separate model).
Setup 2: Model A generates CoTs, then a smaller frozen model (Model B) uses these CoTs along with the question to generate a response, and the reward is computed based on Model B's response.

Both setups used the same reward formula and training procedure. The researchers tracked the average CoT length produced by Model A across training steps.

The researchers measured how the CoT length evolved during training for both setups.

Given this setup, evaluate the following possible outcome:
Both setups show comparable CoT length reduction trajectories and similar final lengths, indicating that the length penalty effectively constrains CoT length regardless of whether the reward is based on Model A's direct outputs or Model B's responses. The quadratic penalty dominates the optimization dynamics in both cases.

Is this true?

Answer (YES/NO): NO